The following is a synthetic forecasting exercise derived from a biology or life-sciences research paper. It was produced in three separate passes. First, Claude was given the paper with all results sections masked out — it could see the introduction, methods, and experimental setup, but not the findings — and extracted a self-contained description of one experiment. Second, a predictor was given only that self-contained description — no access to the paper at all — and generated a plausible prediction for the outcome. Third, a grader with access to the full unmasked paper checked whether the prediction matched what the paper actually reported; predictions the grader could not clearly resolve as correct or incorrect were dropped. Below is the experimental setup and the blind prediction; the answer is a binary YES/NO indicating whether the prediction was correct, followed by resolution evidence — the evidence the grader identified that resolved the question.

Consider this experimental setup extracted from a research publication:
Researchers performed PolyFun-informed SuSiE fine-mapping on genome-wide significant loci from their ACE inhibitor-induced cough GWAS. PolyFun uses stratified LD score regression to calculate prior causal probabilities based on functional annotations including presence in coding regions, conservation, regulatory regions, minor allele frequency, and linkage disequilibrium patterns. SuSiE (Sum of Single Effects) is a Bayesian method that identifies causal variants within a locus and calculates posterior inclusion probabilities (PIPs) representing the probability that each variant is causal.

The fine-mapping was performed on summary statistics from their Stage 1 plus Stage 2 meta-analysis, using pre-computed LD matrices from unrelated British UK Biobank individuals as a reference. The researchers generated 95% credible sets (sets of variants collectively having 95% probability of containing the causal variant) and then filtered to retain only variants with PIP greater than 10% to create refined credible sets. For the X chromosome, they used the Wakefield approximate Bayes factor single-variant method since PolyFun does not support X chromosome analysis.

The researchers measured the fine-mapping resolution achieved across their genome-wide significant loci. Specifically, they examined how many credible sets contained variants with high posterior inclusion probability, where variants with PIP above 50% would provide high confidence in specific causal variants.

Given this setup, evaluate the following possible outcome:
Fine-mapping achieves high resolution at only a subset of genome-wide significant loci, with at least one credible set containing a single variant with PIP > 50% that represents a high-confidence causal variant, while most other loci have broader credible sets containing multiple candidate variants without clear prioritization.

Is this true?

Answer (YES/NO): YES